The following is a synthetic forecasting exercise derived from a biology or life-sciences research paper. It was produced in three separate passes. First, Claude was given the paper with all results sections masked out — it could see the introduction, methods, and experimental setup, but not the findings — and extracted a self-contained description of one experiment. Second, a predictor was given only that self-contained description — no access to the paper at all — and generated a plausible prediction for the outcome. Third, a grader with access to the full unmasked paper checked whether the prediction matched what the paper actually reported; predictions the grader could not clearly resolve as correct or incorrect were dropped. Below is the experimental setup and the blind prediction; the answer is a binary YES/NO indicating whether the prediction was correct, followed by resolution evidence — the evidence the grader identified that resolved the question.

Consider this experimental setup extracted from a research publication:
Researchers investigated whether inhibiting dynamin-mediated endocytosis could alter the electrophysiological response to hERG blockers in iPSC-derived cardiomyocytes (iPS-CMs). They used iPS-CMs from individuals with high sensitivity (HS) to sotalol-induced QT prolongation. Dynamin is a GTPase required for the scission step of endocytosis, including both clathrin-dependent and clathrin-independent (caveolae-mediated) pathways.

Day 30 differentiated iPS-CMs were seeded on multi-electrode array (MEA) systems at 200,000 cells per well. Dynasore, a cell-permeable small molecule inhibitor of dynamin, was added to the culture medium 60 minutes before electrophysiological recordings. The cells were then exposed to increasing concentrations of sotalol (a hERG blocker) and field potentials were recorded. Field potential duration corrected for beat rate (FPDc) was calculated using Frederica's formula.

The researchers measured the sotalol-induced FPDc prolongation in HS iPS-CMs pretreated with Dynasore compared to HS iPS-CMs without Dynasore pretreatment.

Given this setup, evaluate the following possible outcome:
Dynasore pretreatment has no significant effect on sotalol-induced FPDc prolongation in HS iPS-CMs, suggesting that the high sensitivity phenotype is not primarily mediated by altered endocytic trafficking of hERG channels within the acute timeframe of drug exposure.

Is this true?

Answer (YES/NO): NO